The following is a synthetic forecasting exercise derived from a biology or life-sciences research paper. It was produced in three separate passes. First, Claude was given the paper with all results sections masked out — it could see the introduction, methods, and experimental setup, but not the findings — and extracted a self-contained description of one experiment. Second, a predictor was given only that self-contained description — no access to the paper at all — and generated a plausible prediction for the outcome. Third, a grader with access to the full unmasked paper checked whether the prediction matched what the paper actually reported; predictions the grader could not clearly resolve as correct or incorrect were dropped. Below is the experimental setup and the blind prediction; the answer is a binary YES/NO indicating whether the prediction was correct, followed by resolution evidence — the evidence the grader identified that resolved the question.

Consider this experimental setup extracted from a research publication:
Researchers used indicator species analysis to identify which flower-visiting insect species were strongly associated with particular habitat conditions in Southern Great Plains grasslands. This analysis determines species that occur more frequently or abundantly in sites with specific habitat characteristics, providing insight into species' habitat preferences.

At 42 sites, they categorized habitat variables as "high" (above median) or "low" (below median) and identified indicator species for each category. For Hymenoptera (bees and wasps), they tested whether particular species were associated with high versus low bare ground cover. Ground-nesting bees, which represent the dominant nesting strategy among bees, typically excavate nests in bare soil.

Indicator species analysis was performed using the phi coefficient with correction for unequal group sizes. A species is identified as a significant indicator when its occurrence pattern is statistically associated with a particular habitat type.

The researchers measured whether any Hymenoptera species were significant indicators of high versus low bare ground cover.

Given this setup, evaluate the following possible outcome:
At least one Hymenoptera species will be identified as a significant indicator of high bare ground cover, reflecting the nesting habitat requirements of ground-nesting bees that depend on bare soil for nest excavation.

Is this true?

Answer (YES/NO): NO